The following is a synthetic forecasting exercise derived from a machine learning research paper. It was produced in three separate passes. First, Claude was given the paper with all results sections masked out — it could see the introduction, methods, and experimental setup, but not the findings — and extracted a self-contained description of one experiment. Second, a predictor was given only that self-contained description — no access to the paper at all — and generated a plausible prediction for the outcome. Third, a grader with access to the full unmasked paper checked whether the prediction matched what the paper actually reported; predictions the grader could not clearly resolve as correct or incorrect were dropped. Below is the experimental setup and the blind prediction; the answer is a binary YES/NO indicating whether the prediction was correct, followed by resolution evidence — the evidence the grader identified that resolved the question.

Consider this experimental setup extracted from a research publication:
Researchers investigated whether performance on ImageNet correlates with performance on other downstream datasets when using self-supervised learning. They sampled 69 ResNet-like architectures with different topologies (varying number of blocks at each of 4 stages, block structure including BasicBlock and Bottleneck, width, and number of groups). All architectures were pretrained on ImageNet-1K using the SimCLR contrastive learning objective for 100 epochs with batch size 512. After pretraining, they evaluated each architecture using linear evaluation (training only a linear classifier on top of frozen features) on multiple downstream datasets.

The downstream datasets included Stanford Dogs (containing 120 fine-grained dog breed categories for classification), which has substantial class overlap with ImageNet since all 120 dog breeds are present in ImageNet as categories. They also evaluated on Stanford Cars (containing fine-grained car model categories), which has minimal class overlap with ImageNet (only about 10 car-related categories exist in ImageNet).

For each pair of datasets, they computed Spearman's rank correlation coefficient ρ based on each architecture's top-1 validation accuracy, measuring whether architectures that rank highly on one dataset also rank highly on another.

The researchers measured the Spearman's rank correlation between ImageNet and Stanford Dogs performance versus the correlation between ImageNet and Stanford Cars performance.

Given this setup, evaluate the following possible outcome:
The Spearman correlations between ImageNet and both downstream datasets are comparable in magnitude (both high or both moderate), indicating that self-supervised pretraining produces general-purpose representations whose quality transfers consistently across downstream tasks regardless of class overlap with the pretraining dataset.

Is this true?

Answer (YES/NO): NO